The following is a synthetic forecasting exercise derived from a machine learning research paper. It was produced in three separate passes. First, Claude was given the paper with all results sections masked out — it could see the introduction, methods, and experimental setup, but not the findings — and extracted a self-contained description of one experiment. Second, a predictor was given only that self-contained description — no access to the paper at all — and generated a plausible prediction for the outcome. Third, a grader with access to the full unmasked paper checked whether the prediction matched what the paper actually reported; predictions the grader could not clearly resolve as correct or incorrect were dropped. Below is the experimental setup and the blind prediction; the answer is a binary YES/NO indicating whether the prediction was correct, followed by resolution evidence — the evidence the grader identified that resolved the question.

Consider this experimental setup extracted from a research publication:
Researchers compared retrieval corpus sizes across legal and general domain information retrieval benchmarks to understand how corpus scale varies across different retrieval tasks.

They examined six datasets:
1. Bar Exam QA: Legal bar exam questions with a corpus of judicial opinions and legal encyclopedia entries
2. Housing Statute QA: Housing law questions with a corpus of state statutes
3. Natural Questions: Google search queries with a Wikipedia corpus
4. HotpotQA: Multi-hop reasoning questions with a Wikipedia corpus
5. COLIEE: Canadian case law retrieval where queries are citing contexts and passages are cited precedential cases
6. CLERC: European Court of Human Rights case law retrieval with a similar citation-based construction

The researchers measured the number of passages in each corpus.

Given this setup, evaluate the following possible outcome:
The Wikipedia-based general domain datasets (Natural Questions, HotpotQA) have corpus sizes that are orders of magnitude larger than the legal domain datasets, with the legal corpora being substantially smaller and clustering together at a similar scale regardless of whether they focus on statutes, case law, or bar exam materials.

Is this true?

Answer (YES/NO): NO